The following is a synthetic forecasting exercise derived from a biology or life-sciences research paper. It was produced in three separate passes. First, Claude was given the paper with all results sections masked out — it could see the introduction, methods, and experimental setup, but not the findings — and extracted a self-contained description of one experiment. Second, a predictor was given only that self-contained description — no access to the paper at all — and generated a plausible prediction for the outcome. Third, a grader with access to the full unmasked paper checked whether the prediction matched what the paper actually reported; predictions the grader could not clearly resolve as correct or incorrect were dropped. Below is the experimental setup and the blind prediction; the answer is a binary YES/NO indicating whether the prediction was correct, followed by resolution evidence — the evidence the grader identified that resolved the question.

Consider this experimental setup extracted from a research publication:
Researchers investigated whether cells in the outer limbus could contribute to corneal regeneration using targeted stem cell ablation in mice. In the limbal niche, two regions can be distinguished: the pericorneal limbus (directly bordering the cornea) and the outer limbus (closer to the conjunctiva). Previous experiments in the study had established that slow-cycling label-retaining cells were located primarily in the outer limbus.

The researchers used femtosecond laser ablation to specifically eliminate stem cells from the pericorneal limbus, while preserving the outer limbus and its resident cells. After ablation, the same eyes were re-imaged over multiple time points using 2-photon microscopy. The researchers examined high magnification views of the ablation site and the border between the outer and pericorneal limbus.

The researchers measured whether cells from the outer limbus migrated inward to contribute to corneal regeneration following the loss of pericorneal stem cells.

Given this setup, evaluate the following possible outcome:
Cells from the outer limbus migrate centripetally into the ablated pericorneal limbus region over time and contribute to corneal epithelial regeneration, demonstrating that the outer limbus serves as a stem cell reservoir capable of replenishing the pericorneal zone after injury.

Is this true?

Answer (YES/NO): NO